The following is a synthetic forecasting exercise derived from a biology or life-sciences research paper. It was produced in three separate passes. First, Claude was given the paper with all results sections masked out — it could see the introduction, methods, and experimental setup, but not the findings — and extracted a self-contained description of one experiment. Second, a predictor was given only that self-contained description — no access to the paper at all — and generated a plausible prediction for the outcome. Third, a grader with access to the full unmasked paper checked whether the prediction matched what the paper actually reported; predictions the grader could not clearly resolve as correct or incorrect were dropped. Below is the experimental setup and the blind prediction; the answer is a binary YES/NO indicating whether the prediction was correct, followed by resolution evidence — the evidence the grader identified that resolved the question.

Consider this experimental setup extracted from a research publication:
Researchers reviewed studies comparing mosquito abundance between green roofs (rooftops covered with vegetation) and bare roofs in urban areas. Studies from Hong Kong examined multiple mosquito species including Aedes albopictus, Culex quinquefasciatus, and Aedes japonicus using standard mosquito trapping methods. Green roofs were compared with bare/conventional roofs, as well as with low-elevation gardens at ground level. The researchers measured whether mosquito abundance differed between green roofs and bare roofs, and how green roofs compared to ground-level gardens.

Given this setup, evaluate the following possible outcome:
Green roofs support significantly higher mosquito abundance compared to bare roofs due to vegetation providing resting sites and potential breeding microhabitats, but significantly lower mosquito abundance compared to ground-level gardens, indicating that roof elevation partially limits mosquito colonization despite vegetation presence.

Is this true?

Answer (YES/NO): NO